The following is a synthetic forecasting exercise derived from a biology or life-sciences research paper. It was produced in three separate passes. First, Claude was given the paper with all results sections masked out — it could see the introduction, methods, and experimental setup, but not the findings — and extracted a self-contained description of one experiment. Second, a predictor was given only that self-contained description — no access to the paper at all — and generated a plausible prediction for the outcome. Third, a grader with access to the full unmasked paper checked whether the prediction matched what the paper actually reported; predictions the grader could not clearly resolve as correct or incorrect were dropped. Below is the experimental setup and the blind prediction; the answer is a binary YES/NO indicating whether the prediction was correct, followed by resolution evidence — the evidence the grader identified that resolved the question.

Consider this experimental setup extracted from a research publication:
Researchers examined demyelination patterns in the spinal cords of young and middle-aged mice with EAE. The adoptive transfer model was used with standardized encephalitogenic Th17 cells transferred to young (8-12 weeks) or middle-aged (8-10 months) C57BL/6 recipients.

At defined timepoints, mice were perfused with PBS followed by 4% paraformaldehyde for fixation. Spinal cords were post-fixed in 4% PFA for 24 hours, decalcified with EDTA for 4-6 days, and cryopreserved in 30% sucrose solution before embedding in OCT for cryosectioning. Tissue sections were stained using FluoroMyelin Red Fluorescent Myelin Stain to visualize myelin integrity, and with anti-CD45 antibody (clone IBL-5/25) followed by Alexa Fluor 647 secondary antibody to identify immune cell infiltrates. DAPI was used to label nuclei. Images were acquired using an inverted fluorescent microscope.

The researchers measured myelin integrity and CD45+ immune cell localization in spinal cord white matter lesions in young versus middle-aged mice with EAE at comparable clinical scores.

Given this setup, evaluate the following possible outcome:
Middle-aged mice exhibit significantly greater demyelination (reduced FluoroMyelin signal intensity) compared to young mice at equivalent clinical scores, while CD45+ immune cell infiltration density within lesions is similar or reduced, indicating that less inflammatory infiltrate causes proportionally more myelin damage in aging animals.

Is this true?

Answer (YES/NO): NO